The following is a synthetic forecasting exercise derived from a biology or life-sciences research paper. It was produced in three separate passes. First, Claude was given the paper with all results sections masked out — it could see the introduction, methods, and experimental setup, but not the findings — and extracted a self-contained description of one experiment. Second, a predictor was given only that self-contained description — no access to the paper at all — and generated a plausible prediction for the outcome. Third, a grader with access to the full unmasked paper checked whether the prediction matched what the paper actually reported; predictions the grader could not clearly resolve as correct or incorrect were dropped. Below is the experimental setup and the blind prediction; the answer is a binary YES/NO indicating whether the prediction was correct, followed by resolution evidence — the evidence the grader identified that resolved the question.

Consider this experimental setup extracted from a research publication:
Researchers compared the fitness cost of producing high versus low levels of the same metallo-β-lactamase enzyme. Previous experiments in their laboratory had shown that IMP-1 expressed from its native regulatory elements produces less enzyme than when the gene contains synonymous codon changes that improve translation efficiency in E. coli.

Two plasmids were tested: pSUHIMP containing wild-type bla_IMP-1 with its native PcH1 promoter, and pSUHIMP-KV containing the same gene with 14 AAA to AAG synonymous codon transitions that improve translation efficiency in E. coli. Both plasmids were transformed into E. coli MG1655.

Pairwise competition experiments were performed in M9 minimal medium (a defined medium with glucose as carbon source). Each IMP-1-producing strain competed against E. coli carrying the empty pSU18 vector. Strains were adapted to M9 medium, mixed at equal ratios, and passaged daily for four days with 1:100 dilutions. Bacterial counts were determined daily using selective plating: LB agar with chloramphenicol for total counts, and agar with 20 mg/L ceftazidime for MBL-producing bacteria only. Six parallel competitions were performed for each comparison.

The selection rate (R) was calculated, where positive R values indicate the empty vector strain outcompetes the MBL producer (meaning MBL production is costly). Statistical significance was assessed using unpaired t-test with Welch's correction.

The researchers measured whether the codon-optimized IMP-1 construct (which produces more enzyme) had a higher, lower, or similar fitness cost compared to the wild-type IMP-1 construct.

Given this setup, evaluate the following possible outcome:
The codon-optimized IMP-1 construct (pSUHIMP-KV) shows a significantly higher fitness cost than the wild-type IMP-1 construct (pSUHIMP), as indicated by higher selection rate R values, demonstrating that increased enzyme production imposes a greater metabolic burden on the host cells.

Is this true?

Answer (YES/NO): YES